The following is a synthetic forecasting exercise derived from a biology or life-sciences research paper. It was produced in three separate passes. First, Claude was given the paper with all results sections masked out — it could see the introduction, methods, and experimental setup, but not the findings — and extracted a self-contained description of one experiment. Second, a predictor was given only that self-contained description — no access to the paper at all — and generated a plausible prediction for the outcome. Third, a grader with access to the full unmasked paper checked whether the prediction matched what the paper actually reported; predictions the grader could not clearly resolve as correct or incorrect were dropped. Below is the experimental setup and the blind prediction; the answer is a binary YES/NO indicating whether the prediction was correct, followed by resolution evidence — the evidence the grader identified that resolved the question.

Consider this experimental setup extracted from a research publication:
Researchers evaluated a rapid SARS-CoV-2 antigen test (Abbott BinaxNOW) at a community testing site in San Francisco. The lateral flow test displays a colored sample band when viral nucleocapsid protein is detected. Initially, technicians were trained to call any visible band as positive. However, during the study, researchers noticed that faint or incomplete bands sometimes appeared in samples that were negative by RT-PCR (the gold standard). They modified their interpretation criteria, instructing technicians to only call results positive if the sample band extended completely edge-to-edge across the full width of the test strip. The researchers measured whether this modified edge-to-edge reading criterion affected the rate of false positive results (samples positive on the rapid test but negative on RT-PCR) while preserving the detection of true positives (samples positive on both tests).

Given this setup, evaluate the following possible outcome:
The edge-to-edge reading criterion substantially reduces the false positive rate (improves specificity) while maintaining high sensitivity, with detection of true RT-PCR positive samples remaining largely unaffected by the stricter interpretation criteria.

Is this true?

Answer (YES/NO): YES